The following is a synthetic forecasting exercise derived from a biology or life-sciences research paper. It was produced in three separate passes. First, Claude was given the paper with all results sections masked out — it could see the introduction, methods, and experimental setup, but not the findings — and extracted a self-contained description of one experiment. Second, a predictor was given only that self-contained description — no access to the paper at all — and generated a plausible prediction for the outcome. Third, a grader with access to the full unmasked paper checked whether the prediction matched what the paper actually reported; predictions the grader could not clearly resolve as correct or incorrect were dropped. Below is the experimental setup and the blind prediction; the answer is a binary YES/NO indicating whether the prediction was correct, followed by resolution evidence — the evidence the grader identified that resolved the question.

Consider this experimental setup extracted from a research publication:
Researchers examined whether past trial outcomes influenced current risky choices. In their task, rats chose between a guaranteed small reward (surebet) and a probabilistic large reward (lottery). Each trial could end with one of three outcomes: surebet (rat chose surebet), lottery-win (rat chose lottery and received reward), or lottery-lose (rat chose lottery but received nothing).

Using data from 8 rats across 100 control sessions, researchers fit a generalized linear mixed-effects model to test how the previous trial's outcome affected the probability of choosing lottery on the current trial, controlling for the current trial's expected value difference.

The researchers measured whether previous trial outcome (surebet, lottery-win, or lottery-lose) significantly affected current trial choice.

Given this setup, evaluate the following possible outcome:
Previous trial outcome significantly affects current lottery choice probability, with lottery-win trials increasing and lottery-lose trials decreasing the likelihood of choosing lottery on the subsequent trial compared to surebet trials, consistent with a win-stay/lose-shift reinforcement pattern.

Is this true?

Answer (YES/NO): NO